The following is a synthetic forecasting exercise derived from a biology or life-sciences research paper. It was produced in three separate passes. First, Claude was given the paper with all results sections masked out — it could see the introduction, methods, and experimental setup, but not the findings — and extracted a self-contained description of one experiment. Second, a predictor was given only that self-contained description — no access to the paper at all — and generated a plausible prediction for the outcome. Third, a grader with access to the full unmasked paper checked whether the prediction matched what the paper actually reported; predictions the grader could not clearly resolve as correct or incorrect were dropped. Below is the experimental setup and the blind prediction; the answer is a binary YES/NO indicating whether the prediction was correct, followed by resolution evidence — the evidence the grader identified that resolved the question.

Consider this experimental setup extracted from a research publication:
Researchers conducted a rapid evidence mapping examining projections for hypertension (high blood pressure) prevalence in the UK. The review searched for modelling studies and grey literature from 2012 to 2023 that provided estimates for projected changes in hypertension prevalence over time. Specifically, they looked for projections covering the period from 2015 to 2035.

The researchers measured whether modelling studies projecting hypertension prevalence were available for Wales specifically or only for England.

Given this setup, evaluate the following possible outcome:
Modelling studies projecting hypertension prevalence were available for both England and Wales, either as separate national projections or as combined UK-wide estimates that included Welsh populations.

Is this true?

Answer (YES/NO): NO